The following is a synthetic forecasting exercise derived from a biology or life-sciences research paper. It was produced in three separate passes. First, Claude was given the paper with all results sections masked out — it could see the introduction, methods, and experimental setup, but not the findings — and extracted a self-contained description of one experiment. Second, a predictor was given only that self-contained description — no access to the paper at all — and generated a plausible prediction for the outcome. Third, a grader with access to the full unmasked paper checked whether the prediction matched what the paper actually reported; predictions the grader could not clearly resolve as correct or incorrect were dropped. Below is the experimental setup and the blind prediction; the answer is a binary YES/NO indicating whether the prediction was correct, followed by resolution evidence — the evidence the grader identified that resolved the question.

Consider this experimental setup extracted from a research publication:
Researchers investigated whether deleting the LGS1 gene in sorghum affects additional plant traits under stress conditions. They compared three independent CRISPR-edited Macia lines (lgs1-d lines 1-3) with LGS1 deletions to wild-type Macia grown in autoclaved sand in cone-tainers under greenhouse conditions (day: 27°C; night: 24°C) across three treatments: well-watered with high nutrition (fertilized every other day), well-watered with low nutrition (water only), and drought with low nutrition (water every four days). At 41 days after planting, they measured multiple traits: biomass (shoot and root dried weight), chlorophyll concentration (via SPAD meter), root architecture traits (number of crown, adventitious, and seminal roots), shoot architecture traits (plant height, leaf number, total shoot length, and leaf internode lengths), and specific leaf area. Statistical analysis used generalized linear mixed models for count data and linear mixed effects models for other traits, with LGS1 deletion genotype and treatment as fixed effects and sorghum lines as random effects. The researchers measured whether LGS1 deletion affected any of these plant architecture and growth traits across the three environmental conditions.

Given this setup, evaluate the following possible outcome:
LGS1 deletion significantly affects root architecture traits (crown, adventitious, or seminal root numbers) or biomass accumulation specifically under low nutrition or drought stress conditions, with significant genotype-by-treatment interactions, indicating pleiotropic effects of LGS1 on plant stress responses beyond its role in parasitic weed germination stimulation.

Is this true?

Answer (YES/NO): NO